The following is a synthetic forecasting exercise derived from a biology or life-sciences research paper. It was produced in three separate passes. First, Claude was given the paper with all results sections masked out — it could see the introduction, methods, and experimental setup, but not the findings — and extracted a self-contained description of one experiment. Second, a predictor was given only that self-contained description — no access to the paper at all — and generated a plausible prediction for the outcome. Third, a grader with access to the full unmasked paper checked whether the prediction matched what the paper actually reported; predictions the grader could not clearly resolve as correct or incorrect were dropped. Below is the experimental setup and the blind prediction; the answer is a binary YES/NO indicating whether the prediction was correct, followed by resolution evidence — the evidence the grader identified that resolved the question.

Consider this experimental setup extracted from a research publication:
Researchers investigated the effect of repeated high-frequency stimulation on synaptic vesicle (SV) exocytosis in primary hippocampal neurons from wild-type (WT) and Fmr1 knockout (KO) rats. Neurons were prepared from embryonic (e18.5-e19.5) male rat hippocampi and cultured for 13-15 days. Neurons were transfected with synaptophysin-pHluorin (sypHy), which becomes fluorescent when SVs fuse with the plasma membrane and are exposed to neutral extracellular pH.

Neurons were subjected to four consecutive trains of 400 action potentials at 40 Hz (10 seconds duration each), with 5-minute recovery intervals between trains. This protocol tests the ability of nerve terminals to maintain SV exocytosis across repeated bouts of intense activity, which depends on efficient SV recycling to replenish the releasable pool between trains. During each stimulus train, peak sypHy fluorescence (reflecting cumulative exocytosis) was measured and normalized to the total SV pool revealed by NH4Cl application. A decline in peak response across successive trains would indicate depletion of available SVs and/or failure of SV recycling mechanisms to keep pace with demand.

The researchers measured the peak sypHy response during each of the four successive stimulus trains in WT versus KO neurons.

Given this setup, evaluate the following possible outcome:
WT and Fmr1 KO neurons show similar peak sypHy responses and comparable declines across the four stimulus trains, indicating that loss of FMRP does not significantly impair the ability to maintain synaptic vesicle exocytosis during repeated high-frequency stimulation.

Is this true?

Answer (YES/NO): NO